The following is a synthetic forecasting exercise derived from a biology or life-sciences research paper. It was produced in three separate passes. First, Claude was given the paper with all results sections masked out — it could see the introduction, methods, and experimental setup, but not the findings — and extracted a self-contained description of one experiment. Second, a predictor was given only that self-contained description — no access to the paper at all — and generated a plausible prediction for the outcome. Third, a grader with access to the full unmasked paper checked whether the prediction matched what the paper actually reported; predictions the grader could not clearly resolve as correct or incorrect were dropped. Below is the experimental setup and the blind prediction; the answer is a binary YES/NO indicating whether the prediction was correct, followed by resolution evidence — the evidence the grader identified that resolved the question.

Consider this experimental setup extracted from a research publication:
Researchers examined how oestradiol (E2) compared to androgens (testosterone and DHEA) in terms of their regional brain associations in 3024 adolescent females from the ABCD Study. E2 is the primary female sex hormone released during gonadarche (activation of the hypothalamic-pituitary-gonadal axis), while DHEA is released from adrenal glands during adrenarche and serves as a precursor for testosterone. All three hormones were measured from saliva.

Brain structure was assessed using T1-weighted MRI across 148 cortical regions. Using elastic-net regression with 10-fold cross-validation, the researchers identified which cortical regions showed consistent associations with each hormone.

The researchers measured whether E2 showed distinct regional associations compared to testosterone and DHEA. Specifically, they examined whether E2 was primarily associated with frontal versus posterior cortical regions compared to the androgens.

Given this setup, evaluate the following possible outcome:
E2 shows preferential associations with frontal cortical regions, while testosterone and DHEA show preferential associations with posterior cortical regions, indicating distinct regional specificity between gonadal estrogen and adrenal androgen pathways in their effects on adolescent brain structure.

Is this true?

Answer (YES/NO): YES